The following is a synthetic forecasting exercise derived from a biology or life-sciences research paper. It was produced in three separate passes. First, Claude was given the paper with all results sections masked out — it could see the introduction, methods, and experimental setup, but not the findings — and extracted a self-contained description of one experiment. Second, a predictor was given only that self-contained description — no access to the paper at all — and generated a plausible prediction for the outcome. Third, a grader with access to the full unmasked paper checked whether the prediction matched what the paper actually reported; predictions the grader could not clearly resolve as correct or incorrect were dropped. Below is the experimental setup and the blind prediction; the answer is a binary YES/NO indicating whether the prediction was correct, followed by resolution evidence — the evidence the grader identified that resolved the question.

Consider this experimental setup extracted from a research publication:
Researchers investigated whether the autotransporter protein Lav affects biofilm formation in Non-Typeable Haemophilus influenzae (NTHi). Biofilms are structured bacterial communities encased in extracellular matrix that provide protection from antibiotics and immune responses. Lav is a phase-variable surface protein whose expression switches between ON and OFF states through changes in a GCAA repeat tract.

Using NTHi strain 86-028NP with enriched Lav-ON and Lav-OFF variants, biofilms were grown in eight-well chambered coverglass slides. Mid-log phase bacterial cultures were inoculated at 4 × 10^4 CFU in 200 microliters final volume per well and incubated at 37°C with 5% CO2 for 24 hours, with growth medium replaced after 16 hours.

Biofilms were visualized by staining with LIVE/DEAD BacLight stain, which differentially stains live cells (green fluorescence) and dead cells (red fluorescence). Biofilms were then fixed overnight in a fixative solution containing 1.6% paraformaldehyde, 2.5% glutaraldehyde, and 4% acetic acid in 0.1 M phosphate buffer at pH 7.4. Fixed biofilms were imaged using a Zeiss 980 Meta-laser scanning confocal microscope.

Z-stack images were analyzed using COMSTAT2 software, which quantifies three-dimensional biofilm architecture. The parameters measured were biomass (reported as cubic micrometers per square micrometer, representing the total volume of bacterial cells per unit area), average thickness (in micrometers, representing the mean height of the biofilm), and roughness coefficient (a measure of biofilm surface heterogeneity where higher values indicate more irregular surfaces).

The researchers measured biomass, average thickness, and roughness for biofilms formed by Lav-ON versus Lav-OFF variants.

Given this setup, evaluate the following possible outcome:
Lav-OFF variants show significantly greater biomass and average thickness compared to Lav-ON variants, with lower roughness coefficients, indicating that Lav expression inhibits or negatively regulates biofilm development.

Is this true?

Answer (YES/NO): NO